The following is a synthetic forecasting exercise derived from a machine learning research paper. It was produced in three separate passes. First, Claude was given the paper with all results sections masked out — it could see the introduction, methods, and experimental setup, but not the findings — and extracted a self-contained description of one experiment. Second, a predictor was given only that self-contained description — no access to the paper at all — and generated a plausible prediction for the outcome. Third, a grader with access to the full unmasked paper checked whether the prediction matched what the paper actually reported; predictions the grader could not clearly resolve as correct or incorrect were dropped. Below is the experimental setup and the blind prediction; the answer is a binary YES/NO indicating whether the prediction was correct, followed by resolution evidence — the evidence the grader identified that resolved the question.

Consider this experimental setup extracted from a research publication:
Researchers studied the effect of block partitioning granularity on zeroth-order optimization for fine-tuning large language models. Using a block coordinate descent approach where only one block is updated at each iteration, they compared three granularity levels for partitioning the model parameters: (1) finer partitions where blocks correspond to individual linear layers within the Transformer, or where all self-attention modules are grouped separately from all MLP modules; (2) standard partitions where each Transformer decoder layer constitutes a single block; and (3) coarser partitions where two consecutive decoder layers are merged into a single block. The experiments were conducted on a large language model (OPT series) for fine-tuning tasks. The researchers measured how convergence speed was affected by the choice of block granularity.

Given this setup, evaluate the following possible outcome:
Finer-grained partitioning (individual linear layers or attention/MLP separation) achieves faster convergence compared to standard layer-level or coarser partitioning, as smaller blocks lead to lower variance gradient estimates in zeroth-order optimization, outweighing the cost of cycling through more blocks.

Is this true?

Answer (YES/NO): NO